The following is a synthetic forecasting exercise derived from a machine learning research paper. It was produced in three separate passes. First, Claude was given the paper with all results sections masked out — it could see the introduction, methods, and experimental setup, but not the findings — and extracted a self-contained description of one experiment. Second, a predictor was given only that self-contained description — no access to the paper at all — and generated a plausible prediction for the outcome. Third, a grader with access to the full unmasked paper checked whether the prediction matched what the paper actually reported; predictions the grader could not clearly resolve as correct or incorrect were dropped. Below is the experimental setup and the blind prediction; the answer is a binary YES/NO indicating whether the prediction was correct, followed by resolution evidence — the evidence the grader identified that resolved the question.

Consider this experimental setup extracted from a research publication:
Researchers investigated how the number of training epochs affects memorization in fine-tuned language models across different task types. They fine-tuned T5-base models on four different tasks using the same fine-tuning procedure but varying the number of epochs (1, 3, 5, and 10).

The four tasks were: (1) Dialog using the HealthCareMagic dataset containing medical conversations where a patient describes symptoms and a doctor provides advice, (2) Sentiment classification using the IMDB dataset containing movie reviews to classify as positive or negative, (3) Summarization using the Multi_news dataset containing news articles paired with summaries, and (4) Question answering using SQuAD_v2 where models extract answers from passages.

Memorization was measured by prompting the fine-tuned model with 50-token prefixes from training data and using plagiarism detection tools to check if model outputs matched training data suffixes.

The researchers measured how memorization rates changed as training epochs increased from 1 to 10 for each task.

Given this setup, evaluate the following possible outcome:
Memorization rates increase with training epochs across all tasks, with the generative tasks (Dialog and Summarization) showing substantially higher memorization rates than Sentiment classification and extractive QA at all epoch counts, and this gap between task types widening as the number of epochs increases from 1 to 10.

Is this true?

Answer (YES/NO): NO